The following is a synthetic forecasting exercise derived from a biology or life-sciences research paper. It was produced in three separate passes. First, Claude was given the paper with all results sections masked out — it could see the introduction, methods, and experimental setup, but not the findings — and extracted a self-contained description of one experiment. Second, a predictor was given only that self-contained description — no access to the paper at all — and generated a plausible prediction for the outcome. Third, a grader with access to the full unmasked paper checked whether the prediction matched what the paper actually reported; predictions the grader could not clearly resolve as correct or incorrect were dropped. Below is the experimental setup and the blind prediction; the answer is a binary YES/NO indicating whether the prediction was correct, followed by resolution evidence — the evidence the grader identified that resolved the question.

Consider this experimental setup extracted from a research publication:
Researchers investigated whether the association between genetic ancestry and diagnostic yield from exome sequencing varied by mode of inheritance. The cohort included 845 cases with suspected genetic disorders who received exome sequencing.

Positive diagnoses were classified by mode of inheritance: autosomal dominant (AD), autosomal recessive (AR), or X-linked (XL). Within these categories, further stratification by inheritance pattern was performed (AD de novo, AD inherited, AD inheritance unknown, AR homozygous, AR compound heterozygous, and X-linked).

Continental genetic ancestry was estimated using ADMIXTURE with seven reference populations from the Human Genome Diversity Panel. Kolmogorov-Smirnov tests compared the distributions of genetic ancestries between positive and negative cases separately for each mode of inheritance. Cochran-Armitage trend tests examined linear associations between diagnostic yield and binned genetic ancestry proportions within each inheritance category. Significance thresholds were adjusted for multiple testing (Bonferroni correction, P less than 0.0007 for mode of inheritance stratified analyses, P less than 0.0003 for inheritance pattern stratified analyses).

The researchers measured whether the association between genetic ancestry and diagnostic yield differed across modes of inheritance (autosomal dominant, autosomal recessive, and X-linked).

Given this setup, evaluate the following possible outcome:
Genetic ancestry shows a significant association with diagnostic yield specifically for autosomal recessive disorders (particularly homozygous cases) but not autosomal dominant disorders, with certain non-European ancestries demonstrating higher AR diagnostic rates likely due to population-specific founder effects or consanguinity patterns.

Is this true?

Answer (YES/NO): NO